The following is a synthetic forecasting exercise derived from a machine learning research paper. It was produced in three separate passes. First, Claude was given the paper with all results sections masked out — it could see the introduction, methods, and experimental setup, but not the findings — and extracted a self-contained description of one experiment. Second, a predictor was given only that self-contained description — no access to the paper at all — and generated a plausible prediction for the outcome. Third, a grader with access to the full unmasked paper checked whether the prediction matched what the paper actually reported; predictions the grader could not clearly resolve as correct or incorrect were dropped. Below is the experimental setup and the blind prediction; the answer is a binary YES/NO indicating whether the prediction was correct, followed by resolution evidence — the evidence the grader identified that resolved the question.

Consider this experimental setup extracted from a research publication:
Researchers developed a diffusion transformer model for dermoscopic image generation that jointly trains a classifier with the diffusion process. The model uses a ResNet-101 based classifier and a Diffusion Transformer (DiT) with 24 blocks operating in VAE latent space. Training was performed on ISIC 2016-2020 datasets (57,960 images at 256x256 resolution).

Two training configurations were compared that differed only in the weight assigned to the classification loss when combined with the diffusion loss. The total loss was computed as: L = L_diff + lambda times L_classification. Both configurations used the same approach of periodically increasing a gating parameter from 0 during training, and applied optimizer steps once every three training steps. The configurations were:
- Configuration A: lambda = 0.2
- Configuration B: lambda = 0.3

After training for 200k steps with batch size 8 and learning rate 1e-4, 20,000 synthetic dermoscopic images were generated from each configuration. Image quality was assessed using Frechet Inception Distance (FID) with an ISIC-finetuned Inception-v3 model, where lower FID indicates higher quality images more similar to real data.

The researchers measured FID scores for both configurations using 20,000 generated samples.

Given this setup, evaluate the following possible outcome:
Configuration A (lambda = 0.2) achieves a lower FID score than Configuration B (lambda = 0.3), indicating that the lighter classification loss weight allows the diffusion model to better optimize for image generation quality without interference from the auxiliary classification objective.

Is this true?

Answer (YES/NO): YES